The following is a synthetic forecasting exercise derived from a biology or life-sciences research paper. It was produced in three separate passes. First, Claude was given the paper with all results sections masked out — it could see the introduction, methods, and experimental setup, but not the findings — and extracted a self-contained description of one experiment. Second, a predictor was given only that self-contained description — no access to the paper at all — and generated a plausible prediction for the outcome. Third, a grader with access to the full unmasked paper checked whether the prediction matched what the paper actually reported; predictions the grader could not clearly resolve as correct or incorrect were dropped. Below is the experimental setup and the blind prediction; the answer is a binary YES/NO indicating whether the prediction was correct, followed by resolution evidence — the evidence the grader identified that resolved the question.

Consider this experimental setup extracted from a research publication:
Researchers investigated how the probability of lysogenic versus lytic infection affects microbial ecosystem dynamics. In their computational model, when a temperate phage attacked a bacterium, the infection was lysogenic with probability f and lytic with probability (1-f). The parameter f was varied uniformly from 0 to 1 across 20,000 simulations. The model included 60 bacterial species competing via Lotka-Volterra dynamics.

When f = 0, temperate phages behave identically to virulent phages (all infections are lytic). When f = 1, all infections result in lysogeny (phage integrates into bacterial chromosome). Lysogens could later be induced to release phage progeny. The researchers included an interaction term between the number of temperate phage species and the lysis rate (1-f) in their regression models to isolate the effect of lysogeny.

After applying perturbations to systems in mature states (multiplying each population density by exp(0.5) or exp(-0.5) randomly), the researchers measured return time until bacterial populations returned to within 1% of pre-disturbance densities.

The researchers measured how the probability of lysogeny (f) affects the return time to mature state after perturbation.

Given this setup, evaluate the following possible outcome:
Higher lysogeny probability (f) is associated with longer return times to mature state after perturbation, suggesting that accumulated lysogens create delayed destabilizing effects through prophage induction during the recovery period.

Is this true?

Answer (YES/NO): YES